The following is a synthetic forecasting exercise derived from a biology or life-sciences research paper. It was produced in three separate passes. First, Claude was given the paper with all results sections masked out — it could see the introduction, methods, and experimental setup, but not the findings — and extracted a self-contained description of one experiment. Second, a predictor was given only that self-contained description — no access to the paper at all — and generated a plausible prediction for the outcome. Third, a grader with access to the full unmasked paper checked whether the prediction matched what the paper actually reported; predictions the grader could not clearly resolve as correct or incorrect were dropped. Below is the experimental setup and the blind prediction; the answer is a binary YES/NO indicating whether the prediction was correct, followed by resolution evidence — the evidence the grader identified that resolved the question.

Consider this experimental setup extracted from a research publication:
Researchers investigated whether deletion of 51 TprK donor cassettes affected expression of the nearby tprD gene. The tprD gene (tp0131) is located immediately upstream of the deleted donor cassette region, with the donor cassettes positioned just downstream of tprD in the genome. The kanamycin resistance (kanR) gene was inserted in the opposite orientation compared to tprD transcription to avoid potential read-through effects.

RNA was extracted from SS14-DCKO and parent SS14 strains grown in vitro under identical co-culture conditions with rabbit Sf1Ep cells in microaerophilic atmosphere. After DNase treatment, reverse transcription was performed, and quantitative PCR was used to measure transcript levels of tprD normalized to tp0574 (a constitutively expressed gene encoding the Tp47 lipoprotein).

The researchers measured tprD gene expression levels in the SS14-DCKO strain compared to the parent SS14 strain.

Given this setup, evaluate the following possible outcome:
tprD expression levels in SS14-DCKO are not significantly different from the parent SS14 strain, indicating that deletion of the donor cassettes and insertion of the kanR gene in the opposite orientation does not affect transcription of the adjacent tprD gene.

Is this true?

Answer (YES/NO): YES